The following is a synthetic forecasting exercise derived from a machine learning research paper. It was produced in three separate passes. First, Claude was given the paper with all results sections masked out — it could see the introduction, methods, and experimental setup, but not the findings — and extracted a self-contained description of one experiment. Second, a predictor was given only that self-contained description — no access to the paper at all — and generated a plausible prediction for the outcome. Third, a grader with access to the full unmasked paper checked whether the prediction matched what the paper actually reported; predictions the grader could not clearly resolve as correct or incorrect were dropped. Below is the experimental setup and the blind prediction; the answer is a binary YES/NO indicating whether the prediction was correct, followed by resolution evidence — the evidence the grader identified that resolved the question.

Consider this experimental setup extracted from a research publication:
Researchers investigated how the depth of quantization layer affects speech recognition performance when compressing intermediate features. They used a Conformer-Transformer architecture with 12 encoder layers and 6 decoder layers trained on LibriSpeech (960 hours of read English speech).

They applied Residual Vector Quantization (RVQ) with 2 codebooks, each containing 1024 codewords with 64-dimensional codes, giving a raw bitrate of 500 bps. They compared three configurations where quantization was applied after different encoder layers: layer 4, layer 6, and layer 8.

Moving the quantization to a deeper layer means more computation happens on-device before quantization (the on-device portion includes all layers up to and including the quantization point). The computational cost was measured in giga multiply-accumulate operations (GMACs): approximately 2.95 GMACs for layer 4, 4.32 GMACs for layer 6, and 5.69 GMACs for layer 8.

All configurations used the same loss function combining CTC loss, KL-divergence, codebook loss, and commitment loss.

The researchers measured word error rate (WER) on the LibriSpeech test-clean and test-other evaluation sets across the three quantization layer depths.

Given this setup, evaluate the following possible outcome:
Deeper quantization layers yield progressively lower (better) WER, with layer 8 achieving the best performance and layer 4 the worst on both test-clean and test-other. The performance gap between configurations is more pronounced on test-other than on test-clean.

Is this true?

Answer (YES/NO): YES